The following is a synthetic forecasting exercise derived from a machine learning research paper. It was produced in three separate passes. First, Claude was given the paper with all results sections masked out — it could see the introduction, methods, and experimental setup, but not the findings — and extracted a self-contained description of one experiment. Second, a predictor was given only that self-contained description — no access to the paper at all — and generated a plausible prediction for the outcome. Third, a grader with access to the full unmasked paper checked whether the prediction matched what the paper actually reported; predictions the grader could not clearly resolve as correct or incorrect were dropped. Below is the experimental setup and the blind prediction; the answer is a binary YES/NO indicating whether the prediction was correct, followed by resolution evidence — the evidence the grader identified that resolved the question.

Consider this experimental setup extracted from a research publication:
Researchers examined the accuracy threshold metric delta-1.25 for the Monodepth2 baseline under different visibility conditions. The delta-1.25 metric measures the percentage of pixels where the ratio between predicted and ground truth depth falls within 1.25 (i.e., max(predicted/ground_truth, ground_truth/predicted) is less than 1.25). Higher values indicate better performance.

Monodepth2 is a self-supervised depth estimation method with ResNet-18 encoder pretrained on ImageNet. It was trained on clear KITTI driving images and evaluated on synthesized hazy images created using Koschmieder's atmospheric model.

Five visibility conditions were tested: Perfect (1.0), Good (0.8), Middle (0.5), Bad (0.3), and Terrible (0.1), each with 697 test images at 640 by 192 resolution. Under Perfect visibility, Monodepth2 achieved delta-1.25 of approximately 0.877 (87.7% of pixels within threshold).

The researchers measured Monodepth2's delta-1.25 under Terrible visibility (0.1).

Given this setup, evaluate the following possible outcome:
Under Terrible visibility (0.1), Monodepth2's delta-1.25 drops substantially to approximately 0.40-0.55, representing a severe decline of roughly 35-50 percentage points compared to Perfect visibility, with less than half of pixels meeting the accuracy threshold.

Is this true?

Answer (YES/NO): NO